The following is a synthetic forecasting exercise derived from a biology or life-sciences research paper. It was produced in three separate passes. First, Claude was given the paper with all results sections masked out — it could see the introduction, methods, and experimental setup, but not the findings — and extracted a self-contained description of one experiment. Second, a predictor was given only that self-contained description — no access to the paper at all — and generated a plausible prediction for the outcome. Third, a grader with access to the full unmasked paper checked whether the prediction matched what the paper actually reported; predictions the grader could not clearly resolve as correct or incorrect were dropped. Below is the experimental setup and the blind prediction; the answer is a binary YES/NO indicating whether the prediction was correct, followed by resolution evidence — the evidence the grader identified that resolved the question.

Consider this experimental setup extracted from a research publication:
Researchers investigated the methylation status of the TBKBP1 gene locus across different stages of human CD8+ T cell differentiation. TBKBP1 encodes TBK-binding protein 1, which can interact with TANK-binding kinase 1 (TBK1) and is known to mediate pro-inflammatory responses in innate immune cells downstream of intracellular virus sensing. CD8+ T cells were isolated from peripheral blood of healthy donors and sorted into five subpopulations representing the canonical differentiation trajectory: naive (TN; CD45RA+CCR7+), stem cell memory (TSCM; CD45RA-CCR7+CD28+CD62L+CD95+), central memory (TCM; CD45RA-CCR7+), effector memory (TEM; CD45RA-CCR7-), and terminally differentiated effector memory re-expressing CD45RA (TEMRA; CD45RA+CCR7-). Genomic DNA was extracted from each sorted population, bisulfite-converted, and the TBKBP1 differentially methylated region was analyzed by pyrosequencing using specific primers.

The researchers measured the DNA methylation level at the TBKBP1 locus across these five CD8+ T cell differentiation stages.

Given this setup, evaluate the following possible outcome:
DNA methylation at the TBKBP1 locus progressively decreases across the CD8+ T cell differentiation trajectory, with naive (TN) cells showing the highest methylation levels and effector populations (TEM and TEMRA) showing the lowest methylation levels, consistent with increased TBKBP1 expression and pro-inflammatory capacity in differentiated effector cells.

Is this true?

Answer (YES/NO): NO